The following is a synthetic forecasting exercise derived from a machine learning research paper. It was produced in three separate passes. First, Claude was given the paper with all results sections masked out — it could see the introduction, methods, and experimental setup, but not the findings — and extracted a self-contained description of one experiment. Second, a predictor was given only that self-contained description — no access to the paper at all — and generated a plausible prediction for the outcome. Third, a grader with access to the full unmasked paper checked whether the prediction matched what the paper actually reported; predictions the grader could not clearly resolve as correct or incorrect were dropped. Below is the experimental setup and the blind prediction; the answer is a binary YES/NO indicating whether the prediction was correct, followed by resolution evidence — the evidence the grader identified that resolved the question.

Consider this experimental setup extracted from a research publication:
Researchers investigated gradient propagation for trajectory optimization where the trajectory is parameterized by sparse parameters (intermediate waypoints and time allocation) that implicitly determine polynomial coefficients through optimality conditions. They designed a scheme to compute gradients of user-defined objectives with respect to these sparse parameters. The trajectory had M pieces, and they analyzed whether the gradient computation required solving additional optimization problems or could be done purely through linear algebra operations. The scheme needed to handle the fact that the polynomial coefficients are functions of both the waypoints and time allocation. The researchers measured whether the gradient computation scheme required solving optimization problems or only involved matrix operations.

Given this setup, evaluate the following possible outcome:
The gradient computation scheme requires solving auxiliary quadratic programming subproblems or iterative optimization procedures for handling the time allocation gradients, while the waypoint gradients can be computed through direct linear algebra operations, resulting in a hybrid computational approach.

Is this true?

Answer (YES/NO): NO